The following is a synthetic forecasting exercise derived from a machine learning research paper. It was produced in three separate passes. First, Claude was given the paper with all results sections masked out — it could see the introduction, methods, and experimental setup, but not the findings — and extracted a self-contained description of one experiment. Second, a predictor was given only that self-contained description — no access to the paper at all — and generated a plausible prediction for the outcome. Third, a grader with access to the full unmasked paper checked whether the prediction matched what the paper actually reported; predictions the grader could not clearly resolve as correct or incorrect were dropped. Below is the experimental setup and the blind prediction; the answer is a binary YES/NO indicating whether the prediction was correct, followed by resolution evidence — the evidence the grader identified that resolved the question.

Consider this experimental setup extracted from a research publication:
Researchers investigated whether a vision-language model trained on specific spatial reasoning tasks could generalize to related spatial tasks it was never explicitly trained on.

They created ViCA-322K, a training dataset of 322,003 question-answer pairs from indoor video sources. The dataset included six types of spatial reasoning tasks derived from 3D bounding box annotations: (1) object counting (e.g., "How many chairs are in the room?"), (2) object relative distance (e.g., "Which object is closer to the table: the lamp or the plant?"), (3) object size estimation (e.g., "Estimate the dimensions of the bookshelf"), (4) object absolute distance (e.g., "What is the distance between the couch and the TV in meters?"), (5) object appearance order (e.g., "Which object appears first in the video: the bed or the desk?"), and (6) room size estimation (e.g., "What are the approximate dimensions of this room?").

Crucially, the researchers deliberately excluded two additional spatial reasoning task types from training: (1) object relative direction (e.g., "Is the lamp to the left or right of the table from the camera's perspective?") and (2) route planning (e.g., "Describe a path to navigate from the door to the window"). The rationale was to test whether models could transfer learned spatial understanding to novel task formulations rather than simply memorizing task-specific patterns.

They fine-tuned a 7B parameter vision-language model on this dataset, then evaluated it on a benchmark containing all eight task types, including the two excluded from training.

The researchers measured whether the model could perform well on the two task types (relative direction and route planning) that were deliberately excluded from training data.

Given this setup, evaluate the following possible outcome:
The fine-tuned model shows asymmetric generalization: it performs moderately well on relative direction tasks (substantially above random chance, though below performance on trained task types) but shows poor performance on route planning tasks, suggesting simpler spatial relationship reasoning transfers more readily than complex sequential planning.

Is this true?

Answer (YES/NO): NO